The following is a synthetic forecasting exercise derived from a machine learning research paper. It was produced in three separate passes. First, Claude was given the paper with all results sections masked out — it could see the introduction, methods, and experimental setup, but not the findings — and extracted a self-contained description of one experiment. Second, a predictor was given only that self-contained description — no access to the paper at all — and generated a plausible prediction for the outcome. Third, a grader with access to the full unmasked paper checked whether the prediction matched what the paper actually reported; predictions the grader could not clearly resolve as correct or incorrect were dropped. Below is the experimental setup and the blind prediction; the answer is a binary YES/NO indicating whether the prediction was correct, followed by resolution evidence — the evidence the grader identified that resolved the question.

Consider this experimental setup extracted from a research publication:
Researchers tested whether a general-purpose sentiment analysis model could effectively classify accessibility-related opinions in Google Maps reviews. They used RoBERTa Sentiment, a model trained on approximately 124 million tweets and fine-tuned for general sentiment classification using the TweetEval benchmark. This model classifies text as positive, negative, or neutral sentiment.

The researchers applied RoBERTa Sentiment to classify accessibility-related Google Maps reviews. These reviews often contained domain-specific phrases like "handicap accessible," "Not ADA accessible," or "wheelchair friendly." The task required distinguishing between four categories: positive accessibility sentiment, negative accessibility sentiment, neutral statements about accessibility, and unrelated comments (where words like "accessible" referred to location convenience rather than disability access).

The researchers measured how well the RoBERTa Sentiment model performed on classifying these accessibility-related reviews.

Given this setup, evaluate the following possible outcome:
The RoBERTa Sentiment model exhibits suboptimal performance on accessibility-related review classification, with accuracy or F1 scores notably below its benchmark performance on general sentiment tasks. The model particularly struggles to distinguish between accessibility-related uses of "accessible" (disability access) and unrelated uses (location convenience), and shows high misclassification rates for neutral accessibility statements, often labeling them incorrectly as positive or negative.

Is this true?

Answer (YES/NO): NO